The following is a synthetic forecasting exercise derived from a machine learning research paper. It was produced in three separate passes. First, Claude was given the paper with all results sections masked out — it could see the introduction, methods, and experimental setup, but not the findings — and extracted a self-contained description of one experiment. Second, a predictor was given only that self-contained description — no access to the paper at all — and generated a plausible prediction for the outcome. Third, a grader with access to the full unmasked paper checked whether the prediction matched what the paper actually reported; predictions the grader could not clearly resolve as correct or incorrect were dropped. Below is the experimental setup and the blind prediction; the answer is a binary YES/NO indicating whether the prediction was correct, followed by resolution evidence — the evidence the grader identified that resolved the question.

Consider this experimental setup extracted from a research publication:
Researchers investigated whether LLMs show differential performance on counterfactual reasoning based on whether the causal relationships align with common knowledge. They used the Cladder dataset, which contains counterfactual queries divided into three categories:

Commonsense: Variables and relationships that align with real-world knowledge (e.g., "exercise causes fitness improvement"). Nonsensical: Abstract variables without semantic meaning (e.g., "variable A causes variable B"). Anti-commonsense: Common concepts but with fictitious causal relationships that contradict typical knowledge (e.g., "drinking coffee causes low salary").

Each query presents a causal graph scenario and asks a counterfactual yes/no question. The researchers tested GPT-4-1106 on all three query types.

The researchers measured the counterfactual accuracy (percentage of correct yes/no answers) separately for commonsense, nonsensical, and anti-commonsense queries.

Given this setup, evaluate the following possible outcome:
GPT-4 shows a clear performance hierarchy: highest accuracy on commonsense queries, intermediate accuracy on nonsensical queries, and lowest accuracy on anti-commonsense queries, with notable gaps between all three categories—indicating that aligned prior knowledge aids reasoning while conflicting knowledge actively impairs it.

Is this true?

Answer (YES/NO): NO